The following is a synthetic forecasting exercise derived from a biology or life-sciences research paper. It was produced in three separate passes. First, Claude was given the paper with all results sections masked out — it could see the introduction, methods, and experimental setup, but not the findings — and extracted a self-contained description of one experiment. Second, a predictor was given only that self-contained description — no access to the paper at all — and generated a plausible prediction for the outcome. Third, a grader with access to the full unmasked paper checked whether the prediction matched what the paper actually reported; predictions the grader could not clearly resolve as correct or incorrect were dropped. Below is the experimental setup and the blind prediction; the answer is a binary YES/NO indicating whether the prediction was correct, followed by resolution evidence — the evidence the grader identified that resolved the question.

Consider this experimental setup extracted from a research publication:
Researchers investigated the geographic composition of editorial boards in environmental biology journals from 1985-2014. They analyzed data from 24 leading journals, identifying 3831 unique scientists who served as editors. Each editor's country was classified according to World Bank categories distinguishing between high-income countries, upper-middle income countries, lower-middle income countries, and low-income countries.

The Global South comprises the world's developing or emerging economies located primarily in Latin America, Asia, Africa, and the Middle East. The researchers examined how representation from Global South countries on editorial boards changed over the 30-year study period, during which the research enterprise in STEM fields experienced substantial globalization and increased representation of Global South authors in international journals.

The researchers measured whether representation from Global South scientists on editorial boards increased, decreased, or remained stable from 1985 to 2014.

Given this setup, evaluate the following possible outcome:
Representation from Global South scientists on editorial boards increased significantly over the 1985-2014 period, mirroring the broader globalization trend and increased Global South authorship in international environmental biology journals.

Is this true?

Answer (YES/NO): NO